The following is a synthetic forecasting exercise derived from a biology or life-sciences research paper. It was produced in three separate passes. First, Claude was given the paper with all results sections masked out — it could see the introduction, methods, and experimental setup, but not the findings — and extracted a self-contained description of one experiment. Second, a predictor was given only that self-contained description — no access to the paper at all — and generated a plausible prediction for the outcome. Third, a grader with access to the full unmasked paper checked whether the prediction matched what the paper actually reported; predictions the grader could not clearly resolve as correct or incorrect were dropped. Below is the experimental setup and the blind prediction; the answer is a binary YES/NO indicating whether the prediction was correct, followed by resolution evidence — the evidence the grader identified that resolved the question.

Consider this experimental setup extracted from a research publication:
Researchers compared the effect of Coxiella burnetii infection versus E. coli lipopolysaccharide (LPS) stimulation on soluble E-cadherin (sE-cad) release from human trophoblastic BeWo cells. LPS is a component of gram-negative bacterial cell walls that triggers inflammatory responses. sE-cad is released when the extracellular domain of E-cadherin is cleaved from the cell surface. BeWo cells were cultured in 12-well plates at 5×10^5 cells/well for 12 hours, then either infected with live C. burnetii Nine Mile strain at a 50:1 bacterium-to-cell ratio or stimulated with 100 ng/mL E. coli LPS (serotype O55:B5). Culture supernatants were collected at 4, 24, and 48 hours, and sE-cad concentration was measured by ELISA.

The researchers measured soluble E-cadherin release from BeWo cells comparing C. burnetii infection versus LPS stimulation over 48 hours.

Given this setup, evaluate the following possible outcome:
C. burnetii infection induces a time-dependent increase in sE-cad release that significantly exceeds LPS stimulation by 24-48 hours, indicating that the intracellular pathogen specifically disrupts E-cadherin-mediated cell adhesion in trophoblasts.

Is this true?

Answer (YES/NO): YES